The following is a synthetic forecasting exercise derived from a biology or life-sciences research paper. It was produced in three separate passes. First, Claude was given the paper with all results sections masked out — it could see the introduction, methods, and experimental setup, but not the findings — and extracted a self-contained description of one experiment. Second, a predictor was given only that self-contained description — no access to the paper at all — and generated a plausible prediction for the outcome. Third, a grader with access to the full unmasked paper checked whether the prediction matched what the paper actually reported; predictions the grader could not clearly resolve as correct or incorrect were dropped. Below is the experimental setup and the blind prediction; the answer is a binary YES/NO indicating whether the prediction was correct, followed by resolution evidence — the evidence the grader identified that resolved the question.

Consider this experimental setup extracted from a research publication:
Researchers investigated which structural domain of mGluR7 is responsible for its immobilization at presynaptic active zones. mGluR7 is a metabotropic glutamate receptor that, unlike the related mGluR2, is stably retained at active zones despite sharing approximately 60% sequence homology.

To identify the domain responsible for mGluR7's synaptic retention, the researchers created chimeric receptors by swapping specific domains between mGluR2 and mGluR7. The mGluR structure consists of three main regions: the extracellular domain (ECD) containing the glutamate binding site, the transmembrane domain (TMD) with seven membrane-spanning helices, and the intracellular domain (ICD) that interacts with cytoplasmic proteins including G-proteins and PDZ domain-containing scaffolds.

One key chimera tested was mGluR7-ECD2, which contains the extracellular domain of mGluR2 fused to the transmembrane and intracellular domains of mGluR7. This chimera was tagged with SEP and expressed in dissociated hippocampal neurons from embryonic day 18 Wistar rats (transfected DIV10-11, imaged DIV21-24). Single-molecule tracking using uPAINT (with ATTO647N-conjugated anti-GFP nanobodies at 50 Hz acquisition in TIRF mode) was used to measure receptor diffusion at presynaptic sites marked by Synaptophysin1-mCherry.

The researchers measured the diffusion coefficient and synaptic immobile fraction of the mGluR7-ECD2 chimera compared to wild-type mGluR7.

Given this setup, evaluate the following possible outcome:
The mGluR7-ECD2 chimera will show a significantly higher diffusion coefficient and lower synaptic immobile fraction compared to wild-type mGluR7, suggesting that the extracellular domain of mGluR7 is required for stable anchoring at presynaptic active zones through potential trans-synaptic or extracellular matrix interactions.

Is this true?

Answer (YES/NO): YES